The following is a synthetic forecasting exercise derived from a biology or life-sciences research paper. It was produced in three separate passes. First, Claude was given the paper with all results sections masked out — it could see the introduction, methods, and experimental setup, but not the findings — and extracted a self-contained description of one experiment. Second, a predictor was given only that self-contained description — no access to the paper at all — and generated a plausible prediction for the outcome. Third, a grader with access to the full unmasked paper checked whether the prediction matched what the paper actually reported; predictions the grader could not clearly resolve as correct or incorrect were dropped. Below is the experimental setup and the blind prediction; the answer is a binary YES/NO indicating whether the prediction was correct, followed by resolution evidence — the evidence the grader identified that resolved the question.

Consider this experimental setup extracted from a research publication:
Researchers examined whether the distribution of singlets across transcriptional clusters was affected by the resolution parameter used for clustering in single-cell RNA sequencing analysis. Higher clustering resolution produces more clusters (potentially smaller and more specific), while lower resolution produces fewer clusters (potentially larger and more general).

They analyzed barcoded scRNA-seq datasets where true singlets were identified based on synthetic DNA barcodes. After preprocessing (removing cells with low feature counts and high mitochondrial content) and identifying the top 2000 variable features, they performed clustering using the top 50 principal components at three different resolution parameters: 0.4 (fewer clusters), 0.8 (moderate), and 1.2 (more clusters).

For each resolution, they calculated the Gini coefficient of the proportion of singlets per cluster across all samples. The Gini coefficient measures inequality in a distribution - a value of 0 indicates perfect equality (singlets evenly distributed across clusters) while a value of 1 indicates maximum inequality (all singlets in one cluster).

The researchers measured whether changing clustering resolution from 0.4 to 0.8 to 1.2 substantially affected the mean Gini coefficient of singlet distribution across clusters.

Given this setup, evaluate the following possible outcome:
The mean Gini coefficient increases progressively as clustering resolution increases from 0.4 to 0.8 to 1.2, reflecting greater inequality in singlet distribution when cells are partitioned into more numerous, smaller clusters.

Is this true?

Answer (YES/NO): NO